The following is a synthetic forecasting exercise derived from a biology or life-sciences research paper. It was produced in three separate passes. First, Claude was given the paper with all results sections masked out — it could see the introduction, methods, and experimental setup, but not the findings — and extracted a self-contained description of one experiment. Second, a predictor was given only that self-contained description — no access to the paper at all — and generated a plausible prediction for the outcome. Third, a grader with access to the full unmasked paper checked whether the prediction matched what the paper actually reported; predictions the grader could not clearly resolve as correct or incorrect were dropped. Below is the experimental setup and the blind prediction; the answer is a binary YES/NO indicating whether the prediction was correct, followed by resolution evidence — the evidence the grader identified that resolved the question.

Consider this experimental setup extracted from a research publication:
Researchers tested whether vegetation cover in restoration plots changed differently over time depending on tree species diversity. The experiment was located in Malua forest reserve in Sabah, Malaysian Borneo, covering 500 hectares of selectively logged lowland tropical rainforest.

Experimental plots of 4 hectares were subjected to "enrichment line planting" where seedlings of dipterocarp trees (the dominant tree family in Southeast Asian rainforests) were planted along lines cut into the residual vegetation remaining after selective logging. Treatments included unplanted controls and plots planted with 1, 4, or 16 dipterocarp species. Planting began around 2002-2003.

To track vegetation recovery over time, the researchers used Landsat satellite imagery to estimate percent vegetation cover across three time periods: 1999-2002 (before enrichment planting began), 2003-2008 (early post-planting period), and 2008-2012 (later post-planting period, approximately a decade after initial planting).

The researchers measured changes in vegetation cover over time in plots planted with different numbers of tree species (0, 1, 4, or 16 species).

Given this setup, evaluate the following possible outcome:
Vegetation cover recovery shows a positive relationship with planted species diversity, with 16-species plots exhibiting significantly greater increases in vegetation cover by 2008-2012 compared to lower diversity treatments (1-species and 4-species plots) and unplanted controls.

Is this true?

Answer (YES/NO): YES